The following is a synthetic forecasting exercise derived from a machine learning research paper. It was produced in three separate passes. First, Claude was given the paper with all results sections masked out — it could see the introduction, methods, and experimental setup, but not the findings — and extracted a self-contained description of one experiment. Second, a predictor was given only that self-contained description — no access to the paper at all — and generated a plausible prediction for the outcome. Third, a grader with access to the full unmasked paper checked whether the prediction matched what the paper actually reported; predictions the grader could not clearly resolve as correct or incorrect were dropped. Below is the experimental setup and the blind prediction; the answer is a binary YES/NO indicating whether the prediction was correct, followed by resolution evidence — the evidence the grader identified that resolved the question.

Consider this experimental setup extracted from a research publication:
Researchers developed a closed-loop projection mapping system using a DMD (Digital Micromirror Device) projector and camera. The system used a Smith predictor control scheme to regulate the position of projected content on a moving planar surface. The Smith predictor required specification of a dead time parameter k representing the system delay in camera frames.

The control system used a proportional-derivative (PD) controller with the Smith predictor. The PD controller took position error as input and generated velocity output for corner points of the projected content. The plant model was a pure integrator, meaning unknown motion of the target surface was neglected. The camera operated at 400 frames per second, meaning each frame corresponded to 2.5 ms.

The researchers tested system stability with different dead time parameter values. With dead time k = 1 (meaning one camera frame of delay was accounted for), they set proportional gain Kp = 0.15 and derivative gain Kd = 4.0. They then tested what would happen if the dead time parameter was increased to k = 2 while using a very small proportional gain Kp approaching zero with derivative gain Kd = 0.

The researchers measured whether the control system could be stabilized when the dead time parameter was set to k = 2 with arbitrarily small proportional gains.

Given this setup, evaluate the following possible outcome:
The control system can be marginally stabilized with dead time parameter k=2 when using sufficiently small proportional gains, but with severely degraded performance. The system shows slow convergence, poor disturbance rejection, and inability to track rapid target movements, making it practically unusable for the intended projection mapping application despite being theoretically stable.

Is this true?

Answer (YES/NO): NO